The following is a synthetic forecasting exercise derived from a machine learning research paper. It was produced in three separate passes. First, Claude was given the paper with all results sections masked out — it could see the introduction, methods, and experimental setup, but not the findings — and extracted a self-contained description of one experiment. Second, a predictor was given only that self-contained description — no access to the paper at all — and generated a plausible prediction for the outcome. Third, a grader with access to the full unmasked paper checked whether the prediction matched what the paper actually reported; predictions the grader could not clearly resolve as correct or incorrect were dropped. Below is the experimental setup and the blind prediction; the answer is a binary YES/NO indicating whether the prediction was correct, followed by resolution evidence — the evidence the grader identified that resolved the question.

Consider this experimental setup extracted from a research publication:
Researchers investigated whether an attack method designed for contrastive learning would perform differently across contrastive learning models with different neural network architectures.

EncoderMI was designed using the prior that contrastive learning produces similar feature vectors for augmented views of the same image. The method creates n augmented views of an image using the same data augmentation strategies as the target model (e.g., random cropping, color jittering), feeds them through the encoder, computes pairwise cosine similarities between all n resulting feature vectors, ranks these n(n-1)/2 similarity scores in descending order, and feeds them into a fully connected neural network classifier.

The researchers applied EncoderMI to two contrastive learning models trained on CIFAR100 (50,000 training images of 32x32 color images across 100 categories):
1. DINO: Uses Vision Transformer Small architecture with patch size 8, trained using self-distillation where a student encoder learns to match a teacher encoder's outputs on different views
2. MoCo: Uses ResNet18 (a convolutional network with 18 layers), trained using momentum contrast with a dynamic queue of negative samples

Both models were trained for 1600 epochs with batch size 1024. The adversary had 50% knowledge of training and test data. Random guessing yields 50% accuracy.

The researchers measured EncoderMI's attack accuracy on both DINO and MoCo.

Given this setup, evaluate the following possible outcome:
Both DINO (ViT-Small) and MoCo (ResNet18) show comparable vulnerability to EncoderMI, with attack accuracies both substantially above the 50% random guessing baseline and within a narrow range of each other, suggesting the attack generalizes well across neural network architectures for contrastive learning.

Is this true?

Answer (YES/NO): NO